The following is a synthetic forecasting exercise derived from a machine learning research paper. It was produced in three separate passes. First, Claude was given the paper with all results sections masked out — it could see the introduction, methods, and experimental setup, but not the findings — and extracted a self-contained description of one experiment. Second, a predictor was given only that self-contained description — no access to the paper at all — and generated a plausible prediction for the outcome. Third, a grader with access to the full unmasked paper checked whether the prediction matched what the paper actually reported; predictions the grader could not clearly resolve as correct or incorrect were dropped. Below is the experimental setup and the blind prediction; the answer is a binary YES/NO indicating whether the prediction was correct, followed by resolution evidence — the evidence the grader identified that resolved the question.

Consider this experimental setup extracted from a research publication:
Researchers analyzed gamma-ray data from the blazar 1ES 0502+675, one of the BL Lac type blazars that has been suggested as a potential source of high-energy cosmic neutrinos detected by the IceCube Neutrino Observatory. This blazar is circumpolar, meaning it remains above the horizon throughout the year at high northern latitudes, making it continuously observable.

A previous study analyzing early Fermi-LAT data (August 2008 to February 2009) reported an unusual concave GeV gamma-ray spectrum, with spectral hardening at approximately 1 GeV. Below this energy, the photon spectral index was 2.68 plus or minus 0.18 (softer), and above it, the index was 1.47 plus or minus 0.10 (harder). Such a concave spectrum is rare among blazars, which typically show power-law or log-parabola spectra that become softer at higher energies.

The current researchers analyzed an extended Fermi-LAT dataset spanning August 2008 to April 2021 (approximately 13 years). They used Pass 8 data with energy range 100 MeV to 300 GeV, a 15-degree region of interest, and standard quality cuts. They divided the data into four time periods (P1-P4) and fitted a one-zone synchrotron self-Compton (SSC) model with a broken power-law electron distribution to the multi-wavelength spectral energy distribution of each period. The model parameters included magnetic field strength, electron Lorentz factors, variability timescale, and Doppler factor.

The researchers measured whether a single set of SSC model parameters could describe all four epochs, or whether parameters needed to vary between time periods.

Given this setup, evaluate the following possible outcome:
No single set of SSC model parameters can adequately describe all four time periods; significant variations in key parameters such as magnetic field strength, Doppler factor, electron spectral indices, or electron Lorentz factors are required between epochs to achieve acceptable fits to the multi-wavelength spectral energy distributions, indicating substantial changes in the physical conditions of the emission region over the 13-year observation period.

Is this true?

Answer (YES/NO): NO